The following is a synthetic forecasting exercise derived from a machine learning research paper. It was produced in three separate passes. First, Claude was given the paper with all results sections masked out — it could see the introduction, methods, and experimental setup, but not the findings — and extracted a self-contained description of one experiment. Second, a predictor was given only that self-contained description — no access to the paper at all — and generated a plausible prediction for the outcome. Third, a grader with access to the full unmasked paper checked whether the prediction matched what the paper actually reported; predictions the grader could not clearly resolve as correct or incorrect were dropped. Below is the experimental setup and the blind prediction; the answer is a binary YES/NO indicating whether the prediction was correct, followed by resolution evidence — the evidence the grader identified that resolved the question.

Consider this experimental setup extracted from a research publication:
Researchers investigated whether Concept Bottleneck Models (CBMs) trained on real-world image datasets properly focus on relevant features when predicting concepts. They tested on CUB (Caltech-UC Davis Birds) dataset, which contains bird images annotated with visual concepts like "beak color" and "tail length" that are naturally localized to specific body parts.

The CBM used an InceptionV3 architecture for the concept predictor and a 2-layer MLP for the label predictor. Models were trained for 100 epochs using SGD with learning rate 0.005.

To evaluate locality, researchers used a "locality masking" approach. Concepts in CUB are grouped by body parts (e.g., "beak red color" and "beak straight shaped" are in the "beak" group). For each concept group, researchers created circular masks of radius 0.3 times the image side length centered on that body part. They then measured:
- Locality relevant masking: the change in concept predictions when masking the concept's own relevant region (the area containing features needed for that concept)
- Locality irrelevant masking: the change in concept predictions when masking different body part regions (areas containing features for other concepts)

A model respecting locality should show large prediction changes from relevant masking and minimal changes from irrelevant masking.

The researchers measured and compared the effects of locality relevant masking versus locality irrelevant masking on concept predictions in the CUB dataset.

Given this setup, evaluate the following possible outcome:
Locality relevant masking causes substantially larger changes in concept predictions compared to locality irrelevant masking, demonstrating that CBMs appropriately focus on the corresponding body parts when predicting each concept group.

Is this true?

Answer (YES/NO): NO